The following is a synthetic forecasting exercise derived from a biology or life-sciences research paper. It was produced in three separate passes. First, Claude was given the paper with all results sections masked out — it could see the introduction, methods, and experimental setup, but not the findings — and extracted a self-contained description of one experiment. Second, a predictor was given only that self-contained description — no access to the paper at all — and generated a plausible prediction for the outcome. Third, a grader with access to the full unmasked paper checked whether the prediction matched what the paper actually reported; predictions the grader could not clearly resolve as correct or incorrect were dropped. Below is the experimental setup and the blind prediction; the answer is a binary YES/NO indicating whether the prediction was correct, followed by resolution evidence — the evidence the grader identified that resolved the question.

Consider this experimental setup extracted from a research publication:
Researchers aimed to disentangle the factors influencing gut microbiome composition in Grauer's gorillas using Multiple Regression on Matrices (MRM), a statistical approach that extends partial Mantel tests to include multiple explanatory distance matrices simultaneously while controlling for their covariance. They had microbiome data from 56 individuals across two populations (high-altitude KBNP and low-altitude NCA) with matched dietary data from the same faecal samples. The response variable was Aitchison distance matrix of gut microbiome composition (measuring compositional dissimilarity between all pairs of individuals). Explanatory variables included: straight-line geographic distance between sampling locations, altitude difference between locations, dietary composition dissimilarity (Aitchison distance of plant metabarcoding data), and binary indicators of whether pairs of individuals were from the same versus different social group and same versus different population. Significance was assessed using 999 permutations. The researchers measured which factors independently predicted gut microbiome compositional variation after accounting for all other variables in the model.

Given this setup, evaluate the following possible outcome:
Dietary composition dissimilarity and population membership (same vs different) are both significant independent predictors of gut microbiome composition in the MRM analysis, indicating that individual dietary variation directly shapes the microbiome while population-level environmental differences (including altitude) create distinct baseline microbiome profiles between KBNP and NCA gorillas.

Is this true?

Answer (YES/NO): NO